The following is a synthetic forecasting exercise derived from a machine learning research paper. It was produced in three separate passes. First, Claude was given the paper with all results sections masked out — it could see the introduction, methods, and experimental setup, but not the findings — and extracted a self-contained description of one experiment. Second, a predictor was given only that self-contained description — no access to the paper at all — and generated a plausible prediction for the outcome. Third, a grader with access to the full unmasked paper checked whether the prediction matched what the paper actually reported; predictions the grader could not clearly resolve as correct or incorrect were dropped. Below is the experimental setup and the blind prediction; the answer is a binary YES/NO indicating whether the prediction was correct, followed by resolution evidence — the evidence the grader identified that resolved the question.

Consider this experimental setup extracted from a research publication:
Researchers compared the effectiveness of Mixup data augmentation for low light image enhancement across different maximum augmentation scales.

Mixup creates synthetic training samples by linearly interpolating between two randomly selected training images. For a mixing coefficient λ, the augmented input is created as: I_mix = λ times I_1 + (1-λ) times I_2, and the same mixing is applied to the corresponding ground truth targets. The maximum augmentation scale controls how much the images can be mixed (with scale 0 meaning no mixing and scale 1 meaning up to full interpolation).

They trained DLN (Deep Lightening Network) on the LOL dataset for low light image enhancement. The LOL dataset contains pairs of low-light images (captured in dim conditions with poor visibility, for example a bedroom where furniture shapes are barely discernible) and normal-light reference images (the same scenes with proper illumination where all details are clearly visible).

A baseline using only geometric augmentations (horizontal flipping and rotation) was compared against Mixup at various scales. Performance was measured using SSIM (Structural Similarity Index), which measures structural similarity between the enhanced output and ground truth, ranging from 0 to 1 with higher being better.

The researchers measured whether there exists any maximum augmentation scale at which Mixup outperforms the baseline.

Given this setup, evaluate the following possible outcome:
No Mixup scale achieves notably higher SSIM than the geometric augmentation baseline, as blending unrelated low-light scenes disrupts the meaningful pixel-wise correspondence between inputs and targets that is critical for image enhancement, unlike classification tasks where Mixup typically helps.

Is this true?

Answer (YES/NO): YES